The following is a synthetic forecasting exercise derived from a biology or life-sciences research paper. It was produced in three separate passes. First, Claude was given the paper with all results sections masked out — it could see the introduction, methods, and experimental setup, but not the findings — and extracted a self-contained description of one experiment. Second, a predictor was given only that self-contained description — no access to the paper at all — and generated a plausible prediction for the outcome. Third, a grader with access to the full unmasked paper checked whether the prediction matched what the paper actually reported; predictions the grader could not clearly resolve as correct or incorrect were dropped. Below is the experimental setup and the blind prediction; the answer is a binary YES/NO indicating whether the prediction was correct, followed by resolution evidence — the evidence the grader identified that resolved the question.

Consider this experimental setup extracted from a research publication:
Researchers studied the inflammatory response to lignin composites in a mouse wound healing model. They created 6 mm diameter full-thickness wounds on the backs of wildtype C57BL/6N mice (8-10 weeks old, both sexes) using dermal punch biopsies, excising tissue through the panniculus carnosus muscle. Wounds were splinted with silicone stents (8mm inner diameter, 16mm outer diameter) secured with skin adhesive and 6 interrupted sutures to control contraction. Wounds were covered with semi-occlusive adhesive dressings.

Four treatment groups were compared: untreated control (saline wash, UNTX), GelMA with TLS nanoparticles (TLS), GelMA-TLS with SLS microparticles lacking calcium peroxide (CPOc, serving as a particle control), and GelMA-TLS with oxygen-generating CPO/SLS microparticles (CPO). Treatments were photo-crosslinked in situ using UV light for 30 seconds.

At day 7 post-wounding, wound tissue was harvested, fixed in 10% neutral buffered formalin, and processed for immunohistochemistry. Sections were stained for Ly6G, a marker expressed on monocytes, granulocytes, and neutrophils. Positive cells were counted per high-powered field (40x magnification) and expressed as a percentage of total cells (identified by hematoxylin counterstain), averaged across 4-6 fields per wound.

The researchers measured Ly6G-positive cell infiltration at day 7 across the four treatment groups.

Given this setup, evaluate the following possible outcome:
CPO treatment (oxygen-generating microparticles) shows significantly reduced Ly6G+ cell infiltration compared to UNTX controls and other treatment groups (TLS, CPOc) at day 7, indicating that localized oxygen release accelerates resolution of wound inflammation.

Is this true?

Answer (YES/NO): NO